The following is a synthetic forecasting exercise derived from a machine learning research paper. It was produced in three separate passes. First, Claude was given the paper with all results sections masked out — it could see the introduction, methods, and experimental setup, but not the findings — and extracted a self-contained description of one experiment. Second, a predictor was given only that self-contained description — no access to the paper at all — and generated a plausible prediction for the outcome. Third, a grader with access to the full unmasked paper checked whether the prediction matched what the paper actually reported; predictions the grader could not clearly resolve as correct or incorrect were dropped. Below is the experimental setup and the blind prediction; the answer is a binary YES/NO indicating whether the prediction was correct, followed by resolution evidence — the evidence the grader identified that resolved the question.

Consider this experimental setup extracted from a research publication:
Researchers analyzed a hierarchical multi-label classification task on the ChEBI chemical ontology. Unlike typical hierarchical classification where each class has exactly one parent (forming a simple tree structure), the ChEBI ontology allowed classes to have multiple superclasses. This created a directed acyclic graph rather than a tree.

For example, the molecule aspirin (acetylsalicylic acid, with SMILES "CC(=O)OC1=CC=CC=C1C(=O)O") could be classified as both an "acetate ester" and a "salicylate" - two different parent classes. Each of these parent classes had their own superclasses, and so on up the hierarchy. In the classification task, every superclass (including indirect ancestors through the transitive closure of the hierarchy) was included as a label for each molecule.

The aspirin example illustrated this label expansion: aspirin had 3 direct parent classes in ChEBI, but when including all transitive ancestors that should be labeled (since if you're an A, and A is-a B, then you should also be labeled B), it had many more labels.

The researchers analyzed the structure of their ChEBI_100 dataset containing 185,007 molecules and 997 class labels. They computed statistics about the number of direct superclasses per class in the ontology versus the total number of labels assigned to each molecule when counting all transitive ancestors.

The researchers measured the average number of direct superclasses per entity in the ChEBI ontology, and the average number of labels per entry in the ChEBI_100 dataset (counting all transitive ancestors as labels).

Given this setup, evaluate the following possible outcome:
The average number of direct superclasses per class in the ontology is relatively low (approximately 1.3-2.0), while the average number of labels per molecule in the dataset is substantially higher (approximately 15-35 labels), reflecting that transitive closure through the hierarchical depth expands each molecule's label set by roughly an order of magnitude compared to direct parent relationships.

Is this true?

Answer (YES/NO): YES